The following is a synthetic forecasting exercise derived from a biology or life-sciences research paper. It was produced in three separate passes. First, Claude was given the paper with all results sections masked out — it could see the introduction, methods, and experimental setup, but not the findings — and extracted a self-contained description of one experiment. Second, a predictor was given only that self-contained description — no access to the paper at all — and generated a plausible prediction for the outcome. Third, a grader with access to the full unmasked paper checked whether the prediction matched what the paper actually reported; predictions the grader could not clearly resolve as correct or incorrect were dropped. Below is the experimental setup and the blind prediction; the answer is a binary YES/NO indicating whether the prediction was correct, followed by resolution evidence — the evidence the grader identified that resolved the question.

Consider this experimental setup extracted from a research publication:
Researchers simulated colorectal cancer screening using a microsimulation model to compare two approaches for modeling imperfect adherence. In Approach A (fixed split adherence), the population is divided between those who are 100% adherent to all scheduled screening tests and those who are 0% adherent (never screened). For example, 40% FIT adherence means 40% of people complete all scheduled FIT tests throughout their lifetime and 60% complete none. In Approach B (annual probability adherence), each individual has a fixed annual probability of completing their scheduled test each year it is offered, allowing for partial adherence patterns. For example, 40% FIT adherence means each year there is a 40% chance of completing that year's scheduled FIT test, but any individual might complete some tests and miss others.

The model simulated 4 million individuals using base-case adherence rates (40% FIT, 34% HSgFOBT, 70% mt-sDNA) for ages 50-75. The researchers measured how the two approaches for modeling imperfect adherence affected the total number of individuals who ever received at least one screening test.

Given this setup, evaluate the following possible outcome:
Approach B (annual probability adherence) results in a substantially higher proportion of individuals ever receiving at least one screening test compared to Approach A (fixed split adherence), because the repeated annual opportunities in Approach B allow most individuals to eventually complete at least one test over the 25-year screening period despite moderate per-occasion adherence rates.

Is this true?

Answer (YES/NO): YES